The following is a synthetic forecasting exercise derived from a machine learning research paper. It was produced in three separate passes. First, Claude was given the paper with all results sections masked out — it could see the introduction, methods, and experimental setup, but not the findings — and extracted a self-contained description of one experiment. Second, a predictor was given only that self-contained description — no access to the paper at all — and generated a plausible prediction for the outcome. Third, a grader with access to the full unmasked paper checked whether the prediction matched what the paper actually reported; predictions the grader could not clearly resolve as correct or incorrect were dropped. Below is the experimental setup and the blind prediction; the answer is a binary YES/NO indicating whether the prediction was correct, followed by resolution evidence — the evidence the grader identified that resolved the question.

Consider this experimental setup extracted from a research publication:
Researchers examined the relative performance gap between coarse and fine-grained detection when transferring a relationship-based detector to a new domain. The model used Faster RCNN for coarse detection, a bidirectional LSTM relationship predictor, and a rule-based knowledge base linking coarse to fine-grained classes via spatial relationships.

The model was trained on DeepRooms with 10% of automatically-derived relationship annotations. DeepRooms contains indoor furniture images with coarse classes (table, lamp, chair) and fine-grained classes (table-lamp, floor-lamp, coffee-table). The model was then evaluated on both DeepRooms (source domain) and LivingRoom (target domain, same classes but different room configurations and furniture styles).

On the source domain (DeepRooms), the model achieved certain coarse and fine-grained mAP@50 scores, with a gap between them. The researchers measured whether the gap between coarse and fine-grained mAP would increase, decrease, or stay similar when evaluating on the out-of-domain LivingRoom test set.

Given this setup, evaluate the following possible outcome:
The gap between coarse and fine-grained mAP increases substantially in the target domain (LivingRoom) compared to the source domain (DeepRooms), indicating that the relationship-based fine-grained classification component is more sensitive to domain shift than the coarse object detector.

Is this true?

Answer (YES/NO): NO